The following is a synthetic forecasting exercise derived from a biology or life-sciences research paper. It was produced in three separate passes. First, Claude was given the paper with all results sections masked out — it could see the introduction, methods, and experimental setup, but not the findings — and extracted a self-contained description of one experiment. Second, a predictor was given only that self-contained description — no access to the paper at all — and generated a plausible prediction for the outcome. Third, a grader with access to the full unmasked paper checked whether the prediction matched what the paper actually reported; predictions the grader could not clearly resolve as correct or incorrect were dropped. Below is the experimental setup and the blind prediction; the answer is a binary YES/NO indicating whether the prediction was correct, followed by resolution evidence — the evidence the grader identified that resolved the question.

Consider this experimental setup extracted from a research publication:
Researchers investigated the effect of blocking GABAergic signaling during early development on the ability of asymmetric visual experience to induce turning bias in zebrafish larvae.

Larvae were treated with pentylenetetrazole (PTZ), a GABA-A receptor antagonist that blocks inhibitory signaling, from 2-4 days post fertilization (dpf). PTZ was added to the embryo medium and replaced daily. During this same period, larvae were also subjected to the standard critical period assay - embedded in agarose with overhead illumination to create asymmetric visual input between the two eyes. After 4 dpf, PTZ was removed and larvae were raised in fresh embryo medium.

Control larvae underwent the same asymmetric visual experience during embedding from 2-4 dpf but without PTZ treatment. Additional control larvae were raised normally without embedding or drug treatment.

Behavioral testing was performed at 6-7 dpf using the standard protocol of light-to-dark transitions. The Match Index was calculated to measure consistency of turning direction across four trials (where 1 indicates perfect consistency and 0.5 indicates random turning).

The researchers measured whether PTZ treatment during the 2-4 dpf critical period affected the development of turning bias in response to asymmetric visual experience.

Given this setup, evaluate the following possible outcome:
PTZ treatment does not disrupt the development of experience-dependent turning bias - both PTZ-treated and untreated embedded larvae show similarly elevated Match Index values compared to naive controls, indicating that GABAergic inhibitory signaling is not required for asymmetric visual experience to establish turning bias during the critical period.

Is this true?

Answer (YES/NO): NO